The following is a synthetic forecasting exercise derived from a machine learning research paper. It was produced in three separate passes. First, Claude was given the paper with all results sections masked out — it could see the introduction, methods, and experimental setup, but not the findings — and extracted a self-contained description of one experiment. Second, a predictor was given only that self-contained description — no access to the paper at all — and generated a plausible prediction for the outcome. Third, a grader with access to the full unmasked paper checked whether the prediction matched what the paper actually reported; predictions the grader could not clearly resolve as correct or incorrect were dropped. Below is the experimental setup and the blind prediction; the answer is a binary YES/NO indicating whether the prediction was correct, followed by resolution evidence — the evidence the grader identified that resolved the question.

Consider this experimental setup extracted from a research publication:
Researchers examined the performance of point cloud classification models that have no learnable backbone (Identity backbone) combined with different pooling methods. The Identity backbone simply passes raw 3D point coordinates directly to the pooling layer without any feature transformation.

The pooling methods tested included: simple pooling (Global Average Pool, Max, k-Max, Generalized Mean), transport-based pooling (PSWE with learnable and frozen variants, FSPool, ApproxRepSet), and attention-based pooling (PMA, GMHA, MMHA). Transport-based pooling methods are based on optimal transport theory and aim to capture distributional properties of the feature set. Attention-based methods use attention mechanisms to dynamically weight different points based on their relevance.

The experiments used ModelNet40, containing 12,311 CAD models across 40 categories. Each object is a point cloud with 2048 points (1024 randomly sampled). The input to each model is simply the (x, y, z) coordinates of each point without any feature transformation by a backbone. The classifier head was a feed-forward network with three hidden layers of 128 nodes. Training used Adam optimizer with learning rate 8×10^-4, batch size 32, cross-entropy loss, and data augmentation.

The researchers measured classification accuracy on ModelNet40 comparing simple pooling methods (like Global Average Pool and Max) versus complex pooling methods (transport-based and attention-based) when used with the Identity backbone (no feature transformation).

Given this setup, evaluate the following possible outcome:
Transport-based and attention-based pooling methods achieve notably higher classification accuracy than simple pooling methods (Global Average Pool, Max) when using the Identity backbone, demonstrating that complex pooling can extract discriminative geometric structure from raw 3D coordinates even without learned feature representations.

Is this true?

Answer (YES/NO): YES